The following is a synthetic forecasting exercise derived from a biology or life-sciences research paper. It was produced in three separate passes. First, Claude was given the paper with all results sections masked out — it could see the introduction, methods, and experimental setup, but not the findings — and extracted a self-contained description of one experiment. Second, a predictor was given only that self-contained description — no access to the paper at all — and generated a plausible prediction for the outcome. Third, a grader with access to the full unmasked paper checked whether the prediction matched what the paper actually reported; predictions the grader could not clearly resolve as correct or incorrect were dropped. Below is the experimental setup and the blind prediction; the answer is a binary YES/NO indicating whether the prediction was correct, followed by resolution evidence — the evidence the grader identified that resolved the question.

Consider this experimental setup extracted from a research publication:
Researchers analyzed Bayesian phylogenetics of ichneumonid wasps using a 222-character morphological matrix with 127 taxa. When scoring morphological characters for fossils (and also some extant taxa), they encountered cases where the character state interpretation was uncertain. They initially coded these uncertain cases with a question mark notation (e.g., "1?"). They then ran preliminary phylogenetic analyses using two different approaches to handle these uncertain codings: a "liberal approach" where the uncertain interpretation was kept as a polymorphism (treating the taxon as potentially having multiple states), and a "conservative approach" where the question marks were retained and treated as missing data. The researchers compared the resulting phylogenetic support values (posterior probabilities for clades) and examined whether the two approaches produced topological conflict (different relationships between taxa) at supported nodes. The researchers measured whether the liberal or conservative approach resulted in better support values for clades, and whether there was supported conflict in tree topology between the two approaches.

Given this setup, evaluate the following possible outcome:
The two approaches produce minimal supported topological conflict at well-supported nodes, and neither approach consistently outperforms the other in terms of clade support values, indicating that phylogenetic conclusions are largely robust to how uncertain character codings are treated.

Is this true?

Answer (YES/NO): NO